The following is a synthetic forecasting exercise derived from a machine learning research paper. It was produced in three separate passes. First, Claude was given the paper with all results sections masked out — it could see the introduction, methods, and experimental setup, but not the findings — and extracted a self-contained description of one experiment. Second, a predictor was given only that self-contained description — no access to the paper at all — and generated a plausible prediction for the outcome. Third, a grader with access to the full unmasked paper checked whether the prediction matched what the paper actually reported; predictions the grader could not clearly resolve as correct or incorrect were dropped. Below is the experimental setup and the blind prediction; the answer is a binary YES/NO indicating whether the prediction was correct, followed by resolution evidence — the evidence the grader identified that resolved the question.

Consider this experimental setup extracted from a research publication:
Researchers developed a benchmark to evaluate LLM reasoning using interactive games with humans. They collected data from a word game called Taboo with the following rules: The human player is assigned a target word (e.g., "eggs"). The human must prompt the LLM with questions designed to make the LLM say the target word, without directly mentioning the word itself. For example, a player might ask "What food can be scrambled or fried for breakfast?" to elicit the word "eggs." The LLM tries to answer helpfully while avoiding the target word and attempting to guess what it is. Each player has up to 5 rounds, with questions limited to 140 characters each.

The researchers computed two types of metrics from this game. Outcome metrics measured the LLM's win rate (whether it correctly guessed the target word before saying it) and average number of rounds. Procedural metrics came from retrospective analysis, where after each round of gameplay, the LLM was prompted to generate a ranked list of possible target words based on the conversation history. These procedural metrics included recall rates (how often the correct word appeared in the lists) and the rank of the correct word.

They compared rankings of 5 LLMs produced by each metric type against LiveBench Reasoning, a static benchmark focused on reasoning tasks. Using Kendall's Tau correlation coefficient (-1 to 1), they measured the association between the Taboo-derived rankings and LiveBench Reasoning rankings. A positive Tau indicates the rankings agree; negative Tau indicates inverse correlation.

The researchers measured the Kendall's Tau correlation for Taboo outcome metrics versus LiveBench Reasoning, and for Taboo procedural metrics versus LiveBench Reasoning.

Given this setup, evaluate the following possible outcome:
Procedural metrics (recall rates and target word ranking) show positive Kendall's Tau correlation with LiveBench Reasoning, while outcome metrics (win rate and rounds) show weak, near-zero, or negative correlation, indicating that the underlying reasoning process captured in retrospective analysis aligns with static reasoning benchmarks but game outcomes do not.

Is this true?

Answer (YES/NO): YES